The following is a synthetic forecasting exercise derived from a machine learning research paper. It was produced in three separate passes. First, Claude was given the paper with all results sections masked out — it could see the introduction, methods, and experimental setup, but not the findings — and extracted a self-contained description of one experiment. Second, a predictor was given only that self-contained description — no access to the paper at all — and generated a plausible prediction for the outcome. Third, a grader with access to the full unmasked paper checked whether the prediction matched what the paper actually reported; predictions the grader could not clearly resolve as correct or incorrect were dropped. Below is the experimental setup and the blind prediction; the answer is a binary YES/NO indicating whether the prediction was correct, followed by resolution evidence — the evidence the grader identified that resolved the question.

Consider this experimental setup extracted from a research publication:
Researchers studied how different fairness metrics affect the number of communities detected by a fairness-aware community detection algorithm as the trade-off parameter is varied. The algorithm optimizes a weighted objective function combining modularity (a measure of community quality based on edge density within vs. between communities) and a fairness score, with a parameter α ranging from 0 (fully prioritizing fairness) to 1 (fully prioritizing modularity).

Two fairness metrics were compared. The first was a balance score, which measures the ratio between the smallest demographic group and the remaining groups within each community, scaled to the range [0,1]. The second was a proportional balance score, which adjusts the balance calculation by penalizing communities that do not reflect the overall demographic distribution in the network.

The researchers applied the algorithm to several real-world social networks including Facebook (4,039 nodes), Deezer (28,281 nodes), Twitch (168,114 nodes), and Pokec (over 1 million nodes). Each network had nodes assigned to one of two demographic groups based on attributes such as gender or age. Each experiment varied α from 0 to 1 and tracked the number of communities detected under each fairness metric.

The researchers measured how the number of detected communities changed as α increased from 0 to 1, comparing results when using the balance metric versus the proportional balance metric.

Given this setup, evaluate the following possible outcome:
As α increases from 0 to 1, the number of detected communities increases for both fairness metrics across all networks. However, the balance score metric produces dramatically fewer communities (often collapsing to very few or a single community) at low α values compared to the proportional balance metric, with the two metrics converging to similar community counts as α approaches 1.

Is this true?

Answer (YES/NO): NO